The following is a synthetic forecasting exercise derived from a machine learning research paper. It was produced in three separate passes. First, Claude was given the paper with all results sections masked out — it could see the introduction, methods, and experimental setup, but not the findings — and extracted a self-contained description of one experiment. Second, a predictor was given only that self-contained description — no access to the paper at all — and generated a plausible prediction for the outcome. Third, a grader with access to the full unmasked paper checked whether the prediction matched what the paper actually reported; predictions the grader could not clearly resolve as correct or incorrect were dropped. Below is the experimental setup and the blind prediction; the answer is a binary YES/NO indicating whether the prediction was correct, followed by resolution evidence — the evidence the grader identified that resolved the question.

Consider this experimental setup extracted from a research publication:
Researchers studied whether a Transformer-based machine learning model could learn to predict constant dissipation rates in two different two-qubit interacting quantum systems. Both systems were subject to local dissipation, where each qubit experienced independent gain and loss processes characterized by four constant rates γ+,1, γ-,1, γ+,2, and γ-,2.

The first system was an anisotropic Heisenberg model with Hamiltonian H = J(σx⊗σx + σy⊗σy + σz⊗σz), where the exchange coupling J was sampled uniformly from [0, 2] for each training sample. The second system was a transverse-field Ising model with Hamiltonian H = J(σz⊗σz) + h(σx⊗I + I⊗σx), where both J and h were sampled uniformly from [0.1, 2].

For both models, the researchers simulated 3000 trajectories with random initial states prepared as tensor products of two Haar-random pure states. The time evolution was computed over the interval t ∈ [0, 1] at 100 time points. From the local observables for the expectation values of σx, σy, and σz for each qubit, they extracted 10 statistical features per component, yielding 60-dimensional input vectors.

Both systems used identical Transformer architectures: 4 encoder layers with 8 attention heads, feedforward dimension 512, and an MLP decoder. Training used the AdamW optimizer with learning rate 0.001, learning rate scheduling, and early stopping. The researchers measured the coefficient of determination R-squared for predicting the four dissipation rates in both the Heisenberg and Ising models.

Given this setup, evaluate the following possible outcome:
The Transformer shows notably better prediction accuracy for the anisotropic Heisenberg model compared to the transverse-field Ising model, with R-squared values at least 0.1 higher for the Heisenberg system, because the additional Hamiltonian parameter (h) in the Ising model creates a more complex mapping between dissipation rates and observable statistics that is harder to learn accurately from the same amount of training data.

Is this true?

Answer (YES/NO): NO